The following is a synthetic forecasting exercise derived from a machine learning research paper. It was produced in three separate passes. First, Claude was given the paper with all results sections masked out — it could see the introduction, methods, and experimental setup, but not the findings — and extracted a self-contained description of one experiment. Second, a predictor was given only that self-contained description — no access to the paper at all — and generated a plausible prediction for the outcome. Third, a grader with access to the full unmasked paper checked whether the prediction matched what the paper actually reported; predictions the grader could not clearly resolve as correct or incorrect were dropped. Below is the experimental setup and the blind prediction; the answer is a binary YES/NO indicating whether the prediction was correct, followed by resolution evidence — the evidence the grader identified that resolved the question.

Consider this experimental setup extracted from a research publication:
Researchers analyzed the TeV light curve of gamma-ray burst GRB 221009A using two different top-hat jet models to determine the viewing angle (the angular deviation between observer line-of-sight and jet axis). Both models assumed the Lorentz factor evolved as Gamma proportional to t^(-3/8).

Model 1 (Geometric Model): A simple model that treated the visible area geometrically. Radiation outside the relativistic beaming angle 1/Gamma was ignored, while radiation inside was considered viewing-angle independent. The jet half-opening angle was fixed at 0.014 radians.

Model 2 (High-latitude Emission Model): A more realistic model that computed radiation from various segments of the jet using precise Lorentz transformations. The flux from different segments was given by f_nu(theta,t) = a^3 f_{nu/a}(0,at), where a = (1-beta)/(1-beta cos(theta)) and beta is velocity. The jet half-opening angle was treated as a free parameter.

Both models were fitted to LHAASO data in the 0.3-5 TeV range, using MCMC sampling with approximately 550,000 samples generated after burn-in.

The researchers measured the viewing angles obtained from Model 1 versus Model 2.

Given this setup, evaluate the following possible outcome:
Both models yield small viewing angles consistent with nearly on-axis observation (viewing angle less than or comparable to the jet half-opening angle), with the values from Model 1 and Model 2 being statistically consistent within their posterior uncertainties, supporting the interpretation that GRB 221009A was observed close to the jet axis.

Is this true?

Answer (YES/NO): NO